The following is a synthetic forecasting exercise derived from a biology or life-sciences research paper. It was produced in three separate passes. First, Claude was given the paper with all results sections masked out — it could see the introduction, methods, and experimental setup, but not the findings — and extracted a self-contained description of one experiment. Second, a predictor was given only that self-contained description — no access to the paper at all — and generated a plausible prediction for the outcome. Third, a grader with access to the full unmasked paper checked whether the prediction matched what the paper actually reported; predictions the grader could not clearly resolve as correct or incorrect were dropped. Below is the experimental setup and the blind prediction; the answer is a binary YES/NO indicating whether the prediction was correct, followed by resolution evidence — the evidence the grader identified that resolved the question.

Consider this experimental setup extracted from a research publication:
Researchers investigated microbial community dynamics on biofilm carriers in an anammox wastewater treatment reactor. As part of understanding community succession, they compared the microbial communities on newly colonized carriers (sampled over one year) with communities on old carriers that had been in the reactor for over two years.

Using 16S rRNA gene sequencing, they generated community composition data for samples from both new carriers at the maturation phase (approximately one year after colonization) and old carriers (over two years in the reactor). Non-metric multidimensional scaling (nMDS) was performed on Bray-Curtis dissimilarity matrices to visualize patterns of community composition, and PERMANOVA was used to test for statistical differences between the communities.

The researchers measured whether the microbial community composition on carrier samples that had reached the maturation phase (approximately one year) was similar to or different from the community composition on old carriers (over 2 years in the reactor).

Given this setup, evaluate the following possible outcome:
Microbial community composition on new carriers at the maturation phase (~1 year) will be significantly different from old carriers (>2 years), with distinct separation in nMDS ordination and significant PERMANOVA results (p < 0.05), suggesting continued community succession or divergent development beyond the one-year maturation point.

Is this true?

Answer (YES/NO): YES